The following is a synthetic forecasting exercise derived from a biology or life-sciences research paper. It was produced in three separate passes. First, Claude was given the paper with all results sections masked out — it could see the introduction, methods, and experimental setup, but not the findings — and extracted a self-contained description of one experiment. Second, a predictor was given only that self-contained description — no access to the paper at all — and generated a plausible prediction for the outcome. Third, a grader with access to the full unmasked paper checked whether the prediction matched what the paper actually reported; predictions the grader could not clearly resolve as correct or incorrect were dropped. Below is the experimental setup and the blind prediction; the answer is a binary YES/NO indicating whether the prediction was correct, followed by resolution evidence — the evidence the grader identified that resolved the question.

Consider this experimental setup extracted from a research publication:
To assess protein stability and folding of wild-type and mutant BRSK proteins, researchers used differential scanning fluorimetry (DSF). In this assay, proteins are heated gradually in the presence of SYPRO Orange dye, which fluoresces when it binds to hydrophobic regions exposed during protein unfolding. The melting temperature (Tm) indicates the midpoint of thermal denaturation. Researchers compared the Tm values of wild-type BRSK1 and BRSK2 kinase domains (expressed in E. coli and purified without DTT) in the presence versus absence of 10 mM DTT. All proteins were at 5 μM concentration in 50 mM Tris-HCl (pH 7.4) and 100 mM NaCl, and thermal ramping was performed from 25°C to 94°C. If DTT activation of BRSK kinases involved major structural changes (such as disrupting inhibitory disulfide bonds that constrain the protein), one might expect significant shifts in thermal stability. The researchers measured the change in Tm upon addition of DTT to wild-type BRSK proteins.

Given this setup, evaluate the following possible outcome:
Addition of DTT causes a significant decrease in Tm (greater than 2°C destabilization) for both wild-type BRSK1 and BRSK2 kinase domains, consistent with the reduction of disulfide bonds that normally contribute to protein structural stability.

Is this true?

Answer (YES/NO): NO